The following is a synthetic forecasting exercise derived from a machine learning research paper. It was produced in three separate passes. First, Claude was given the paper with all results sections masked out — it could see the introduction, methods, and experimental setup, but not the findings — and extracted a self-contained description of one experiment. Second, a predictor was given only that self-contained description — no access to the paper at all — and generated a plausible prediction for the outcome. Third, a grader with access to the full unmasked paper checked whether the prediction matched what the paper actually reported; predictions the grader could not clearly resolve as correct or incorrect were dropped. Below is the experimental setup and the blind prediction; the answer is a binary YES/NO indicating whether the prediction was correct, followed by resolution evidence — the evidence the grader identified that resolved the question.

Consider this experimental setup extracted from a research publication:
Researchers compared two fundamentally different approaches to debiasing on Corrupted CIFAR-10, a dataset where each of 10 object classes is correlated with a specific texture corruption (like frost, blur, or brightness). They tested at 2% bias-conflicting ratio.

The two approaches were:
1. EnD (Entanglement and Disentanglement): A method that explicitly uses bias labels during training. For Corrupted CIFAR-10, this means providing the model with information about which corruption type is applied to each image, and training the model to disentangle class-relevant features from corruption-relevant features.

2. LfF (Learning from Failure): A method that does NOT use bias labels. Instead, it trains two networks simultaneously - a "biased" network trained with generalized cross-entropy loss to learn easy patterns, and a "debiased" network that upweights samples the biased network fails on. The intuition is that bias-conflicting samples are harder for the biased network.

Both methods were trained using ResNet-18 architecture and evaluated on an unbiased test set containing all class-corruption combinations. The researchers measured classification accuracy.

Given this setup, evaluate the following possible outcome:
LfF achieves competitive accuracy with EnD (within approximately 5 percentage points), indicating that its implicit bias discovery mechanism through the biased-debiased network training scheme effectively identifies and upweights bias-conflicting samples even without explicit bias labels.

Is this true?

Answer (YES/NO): NO